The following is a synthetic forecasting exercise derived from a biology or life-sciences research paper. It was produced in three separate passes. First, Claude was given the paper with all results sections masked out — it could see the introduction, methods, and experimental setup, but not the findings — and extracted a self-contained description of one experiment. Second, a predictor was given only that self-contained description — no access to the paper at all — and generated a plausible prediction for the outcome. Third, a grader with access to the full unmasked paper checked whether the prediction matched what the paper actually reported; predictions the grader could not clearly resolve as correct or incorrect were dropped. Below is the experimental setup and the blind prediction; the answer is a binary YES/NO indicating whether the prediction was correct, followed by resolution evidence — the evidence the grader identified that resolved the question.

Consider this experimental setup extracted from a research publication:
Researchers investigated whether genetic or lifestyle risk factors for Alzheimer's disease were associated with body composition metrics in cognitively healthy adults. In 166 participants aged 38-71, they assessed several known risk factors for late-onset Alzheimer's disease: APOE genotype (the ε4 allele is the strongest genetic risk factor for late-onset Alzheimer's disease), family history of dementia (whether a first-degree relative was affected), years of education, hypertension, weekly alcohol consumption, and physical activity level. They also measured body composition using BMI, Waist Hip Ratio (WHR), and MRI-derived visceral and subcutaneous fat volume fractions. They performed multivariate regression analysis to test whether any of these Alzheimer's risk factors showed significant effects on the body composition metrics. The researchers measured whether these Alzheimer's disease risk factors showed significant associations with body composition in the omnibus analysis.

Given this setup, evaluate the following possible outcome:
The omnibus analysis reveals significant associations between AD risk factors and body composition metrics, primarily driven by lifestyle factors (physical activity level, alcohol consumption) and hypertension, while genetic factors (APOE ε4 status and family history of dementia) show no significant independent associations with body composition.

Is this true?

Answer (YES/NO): NO